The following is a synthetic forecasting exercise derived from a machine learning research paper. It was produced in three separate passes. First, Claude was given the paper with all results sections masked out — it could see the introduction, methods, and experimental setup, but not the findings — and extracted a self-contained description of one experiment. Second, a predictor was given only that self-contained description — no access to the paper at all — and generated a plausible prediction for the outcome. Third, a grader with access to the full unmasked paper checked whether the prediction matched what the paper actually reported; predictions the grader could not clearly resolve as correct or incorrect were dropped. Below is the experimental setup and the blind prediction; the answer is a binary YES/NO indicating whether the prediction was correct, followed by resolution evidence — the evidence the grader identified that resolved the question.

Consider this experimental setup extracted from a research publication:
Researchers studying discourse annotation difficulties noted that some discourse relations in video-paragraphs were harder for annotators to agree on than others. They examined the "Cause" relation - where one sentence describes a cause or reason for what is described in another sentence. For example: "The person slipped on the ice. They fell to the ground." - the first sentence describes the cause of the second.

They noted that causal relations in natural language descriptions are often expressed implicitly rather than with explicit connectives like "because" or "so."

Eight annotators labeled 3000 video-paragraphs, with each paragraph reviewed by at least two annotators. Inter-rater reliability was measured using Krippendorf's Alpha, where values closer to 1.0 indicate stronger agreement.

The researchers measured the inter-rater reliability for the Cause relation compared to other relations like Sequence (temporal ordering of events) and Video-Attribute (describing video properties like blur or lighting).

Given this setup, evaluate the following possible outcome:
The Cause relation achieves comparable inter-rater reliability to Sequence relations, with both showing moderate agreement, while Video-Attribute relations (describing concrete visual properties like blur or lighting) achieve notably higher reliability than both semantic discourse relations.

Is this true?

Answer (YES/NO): NO